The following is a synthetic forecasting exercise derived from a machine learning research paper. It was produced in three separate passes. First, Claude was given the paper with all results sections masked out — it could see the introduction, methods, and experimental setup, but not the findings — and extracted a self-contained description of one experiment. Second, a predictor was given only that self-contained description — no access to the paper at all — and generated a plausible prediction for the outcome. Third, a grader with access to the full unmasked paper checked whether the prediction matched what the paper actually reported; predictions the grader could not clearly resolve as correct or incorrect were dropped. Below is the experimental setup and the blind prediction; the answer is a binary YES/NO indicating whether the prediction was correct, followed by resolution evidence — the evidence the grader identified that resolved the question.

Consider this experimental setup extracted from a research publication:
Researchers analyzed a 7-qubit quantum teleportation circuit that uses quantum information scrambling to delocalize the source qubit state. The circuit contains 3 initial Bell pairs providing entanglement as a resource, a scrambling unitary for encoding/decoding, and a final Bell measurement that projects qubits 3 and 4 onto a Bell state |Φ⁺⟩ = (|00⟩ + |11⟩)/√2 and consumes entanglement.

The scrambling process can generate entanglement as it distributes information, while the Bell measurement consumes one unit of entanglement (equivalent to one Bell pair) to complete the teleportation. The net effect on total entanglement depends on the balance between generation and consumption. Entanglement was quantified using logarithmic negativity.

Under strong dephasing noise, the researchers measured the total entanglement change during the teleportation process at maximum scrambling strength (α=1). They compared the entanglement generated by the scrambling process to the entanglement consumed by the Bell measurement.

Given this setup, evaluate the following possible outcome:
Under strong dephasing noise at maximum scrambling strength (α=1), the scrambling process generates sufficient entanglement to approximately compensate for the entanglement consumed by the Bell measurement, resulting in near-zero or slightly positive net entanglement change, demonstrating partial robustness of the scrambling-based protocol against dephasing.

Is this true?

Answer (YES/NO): NO